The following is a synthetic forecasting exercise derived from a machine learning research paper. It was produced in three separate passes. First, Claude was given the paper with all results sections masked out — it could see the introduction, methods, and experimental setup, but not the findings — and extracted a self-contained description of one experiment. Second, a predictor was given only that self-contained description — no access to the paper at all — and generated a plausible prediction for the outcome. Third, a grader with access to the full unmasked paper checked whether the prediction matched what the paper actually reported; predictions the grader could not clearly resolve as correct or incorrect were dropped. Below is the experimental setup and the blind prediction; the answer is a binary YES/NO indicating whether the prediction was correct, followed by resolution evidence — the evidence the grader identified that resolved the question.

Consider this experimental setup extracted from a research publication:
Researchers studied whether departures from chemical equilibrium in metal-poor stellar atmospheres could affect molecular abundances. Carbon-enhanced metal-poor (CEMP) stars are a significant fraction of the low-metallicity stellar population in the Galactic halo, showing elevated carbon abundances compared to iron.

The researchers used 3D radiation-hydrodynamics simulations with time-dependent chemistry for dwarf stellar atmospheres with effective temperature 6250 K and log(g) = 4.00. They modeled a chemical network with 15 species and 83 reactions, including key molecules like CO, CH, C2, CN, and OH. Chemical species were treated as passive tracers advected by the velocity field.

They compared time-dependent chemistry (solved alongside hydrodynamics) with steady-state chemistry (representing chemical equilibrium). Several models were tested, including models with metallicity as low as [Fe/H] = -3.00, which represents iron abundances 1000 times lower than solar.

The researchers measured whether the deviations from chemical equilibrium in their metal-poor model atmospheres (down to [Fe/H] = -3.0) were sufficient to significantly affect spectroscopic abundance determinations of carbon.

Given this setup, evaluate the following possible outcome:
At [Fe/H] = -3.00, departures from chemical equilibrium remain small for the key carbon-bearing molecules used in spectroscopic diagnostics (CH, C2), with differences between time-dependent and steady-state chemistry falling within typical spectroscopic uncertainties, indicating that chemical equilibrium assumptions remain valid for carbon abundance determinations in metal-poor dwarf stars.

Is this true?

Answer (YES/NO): YES